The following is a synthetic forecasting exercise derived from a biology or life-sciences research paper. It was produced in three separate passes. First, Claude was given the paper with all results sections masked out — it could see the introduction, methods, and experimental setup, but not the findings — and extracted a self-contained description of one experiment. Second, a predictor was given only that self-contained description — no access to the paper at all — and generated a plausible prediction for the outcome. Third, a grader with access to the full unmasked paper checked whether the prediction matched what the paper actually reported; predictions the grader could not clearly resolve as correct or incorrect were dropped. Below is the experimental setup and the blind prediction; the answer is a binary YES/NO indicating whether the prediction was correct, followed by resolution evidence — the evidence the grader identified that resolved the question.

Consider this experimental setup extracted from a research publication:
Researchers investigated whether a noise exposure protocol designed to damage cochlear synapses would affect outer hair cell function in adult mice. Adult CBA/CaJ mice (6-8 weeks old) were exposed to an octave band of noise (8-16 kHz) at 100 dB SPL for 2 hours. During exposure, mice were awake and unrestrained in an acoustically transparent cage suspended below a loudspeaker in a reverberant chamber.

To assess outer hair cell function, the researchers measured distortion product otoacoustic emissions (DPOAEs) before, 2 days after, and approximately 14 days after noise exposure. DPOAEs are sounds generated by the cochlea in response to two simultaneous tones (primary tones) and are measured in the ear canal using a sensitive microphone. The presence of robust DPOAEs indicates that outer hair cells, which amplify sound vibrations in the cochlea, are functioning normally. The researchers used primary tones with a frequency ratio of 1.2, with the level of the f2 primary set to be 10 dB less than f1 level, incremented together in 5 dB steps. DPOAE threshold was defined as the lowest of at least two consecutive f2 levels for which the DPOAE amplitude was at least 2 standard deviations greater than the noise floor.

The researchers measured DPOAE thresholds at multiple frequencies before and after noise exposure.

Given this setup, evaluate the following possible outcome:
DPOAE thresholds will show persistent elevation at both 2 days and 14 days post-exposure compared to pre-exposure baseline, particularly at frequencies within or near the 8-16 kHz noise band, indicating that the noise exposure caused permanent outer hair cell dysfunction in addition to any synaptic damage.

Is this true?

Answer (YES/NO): NO